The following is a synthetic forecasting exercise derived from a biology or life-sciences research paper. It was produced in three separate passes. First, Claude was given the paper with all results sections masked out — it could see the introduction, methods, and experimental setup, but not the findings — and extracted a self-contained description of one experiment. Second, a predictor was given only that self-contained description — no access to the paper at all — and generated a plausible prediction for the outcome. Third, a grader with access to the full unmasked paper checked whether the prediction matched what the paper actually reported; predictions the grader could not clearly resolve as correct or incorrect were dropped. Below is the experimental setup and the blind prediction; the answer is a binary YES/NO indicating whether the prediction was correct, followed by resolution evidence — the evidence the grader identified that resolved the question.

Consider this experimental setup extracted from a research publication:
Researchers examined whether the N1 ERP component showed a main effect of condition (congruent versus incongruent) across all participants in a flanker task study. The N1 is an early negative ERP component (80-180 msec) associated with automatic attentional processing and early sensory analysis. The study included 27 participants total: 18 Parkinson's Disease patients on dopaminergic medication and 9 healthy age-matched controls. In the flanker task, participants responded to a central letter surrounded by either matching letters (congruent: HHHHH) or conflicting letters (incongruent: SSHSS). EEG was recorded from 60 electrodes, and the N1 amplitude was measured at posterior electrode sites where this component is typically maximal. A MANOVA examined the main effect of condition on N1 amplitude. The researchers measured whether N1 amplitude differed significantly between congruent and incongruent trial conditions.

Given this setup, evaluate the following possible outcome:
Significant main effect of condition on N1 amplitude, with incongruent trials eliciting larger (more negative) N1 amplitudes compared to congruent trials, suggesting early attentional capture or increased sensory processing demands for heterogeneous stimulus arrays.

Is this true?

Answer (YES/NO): NO